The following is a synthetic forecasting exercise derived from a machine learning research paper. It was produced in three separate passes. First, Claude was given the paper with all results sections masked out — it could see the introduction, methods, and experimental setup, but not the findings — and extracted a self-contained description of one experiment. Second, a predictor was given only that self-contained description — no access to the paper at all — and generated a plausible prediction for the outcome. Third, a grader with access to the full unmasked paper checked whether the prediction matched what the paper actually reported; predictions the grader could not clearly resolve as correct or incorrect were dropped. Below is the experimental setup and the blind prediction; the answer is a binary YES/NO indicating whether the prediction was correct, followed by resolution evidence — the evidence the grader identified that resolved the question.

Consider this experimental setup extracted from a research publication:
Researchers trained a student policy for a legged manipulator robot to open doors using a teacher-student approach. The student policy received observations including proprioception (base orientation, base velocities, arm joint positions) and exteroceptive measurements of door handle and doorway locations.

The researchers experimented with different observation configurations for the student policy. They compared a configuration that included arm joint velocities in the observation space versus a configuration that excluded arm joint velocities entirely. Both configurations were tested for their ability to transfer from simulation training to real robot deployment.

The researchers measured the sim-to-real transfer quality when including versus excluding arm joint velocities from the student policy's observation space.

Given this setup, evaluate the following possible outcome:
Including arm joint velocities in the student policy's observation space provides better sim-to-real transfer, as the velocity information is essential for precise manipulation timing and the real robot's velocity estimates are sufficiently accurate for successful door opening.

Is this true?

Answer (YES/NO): NO